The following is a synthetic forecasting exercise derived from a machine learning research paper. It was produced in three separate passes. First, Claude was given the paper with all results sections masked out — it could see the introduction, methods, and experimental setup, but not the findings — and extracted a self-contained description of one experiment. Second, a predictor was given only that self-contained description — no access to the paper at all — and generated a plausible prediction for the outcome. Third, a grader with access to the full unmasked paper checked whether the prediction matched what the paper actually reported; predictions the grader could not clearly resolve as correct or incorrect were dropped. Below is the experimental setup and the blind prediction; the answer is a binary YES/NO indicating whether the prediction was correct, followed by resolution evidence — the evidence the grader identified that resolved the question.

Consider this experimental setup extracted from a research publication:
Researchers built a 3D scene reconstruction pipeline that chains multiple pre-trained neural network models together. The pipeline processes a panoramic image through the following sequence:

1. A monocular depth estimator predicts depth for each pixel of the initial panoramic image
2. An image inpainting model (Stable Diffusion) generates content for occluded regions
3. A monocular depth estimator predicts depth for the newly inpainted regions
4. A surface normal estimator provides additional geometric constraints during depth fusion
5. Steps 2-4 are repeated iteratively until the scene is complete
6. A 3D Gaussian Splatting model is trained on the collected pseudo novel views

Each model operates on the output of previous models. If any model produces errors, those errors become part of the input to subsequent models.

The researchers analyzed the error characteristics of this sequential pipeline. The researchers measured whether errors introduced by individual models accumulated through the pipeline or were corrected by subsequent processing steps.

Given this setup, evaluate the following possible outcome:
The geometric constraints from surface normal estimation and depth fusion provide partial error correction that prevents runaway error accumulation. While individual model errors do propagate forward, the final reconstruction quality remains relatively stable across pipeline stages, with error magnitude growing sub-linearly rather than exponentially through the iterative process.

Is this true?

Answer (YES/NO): NO